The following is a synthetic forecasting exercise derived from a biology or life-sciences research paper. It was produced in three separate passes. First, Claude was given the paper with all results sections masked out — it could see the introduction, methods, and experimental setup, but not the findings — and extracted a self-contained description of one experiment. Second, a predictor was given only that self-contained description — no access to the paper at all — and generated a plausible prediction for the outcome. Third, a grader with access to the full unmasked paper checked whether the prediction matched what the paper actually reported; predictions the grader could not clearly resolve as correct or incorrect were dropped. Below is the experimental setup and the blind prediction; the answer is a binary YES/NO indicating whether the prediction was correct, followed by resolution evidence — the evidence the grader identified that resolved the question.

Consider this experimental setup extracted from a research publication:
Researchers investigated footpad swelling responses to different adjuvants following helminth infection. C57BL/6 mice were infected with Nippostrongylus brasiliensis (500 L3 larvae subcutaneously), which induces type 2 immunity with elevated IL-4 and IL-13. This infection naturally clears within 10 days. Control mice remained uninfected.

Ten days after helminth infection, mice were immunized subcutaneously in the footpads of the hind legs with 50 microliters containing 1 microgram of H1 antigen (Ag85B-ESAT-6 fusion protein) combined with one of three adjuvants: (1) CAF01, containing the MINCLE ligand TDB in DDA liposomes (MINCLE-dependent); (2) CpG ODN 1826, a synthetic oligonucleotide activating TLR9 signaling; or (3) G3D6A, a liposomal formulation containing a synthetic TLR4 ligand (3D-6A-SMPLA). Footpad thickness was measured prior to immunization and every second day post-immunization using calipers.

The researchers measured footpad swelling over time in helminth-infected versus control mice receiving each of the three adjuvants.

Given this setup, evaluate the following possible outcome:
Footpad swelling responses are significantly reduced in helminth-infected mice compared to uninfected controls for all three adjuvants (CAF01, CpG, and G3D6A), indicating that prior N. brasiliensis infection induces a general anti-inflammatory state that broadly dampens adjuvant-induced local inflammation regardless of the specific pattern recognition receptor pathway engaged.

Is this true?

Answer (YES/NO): NO